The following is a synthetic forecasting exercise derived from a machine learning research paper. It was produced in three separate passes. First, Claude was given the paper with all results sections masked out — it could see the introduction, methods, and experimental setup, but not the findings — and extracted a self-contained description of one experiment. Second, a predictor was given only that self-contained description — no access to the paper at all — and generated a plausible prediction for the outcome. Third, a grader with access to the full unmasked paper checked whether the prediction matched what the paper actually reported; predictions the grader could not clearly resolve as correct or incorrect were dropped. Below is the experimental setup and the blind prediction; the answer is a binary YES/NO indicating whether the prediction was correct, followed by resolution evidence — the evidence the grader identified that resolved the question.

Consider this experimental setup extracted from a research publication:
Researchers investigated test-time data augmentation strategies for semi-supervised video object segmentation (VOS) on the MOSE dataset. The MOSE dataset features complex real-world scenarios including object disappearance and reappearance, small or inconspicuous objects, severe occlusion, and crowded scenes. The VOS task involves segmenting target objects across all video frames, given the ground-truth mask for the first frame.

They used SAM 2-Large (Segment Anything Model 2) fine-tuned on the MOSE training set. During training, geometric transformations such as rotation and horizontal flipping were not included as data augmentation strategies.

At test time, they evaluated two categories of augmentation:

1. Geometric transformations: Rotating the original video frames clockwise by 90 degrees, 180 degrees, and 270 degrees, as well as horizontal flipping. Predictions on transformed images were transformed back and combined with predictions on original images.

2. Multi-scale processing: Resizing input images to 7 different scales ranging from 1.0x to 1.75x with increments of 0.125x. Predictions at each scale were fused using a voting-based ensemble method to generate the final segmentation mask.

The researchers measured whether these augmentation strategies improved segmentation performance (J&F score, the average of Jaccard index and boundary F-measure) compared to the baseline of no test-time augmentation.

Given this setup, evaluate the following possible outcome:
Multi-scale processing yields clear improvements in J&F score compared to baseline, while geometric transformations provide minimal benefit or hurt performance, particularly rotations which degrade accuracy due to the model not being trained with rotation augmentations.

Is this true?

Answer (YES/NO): NO